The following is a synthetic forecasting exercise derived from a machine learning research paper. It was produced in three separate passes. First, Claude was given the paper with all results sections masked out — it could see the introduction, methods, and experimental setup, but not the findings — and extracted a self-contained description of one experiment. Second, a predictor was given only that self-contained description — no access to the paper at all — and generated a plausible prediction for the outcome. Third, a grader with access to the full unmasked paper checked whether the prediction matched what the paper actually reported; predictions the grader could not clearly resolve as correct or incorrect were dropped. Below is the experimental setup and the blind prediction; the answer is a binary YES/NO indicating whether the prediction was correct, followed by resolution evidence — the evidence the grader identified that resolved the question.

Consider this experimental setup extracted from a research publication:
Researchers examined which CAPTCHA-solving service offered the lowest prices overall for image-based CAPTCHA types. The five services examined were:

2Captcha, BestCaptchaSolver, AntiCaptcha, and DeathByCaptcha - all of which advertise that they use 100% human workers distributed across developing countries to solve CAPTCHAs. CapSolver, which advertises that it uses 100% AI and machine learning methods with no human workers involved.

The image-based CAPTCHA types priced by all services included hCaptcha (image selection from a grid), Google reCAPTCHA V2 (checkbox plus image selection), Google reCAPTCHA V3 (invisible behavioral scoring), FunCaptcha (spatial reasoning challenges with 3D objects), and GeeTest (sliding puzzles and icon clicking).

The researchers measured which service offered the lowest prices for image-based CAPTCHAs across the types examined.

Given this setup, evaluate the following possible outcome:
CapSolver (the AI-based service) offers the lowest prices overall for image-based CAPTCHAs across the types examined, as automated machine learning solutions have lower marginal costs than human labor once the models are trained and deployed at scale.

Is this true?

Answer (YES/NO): YES